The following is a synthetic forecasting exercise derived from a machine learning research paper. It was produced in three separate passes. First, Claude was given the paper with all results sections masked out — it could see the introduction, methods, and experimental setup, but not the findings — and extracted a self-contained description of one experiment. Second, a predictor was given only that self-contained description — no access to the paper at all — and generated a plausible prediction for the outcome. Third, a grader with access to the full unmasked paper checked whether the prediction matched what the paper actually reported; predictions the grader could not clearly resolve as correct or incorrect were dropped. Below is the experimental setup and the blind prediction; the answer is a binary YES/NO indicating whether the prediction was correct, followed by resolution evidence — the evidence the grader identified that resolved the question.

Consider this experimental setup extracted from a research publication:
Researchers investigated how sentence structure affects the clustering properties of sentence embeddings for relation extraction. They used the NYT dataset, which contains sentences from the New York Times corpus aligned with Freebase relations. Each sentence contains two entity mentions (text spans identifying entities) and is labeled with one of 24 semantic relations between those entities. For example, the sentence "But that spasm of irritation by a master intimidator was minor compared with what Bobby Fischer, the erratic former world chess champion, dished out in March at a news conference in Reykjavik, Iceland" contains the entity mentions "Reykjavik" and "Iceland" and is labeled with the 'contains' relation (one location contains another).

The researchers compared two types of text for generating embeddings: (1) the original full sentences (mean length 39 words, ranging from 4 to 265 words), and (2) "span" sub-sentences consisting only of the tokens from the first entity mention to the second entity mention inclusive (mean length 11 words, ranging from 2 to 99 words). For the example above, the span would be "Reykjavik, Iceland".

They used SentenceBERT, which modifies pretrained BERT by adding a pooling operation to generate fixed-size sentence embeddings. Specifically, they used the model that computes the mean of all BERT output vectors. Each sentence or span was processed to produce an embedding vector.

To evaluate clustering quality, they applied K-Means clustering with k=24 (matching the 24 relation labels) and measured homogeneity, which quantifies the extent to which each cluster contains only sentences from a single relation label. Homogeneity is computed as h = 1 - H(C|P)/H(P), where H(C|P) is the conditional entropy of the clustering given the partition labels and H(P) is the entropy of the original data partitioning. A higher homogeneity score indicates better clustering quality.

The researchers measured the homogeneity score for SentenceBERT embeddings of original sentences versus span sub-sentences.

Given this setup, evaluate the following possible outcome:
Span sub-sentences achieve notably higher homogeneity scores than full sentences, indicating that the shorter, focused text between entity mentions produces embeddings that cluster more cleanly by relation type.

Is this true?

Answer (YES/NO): YES